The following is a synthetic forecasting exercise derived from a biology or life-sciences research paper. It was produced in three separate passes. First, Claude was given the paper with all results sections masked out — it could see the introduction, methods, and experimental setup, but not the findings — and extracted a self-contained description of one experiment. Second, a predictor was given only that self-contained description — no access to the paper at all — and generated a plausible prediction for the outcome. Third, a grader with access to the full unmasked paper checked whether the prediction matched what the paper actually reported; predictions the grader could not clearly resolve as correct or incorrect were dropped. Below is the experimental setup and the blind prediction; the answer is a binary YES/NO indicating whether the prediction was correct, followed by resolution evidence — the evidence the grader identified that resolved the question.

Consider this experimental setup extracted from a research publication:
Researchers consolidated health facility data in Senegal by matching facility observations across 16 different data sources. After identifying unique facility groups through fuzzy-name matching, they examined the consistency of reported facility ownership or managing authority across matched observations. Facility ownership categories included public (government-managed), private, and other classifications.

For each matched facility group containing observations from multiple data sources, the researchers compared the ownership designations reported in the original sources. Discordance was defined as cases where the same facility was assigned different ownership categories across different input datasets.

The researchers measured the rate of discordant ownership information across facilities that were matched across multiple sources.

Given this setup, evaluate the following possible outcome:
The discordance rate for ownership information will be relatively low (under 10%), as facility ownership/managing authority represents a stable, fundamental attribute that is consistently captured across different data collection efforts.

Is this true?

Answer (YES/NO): NO